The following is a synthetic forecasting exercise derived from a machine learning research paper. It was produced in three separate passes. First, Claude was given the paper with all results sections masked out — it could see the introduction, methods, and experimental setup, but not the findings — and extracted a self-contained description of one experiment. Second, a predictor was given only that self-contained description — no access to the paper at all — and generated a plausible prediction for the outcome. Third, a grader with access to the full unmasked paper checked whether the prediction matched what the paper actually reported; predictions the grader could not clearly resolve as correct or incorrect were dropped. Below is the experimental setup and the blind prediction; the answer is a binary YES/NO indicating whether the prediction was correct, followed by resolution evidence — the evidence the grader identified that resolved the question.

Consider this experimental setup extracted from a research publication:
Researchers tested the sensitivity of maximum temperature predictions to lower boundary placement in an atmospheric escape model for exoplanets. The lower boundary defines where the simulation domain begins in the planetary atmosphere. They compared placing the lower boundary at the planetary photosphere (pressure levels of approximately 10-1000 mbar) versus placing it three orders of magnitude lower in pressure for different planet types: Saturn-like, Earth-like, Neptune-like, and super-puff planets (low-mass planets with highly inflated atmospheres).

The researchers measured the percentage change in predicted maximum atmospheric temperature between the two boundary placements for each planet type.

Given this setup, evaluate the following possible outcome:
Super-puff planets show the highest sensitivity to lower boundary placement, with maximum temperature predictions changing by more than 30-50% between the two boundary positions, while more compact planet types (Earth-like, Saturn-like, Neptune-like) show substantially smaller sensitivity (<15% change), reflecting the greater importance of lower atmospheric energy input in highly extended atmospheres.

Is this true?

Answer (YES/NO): NO